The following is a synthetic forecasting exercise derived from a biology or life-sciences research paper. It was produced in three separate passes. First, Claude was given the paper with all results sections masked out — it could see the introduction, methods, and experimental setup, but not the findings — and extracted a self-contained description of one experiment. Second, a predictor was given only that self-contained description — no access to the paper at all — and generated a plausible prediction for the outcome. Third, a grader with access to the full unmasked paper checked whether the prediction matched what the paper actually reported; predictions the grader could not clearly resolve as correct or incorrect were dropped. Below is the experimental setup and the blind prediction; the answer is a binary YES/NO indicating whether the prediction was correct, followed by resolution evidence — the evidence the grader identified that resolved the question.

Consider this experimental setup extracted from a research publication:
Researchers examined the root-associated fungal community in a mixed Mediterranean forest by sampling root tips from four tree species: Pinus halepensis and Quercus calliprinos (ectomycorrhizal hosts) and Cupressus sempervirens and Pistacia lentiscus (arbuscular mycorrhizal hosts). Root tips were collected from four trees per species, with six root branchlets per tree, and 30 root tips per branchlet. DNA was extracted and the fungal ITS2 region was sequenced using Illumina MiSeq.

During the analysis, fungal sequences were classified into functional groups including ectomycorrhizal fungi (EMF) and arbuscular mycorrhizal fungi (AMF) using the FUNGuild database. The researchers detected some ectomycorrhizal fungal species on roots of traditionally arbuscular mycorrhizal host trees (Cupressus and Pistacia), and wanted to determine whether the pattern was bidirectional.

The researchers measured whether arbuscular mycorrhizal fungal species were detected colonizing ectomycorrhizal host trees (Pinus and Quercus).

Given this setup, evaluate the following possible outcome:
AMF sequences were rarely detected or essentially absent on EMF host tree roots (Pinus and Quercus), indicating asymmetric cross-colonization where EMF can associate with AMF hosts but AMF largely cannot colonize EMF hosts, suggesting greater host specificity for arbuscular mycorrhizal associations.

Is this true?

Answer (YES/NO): YES